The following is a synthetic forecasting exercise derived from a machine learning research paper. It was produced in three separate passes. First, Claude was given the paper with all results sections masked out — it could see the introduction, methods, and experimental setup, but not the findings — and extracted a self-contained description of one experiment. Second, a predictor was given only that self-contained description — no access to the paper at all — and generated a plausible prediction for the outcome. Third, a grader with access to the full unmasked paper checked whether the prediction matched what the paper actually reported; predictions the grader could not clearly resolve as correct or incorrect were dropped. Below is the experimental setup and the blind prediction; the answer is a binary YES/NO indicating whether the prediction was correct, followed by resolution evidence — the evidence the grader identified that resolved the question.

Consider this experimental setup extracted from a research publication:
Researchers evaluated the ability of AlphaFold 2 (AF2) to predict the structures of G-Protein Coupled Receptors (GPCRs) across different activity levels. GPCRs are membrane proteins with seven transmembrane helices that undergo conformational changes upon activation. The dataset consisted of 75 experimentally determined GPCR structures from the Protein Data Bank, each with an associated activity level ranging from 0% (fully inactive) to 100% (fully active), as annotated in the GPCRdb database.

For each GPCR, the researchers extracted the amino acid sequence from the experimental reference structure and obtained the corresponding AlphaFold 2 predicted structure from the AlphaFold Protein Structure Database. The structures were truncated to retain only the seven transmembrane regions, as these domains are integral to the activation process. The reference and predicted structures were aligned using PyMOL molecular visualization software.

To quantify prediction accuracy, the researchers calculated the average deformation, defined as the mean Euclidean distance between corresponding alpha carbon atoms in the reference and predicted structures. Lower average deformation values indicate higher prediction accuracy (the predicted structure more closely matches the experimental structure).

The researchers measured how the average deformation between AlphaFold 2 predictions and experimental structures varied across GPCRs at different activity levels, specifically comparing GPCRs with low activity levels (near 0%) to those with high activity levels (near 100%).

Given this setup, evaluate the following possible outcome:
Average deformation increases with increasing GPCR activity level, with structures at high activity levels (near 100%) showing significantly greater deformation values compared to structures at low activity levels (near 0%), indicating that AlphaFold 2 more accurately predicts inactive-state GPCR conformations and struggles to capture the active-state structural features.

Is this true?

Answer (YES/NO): YES